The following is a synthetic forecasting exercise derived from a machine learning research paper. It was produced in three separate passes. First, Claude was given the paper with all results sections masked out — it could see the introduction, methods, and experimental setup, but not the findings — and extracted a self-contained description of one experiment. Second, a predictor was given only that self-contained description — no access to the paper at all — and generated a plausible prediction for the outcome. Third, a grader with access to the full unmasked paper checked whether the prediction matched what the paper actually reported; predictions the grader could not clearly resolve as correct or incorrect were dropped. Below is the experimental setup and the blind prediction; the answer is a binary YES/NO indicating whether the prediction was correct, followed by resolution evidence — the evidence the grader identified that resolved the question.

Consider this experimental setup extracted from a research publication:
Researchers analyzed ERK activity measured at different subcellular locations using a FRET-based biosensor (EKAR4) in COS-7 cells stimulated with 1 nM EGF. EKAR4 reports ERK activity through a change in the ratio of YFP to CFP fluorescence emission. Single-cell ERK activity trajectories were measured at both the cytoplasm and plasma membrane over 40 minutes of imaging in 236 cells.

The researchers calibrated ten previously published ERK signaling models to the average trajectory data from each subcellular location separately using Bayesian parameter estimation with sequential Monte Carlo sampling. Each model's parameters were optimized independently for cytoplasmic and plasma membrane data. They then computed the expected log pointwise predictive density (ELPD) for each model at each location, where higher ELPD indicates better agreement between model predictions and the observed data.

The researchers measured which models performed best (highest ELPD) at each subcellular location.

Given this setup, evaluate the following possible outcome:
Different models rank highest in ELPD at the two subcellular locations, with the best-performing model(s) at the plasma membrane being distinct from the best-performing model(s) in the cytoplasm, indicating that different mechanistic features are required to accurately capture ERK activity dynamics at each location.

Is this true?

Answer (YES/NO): NO